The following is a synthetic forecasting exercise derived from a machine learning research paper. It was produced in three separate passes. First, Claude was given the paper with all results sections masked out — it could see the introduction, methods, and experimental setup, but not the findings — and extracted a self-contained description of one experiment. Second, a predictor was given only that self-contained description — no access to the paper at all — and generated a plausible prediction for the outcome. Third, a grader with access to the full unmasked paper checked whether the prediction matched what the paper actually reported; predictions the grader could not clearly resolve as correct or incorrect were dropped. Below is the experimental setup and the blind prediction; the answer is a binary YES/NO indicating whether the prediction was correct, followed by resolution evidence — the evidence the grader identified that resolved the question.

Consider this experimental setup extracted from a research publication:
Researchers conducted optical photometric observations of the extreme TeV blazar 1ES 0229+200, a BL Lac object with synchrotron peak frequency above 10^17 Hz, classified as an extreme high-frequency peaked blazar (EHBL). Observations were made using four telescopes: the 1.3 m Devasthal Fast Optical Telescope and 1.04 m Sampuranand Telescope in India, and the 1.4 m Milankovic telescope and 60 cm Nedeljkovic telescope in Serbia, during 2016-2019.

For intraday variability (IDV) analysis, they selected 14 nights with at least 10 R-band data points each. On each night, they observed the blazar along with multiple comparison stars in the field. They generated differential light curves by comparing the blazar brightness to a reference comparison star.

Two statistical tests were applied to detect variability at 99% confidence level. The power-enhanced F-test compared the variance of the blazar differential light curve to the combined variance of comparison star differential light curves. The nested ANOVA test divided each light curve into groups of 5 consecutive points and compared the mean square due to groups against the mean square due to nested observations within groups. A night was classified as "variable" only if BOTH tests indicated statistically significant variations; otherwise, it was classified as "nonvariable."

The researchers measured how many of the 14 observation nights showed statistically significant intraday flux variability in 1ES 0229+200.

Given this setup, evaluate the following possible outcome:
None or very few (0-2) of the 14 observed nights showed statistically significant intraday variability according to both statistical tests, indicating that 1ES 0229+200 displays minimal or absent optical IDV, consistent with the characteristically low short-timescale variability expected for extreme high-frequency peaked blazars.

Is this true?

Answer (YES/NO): YES